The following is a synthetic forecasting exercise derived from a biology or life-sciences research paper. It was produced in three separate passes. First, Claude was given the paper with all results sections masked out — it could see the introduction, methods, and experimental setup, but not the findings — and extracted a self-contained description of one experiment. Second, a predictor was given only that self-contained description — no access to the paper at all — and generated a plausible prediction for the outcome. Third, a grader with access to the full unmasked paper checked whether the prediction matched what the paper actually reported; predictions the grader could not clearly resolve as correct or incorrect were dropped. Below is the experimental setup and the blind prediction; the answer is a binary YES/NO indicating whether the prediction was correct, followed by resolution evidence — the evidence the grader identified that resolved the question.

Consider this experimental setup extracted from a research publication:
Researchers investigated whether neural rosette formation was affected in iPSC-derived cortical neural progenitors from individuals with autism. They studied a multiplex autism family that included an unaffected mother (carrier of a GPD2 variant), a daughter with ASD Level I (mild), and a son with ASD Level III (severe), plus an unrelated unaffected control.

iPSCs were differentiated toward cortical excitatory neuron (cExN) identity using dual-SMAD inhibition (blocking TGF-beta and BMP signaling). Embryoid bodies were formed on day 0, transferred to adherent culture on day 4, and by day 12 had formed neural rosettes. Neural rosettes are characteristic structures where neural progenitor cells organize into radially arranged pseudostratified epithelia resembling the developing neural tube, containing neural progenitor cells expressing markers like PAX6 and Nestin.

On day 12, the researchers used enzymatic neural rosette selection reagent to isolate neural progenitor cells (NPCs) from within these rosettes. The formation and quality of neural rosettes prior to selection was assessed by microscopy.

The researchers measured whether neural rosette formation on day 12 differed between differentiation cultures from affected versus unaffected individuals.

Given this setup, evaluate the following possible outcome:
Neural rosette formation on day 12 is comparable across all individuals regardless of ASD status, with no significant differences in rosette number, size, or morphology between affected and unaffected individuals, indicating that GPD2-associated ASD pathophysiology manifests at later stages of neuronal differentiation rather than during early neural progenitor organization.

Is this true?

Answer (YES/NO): NO